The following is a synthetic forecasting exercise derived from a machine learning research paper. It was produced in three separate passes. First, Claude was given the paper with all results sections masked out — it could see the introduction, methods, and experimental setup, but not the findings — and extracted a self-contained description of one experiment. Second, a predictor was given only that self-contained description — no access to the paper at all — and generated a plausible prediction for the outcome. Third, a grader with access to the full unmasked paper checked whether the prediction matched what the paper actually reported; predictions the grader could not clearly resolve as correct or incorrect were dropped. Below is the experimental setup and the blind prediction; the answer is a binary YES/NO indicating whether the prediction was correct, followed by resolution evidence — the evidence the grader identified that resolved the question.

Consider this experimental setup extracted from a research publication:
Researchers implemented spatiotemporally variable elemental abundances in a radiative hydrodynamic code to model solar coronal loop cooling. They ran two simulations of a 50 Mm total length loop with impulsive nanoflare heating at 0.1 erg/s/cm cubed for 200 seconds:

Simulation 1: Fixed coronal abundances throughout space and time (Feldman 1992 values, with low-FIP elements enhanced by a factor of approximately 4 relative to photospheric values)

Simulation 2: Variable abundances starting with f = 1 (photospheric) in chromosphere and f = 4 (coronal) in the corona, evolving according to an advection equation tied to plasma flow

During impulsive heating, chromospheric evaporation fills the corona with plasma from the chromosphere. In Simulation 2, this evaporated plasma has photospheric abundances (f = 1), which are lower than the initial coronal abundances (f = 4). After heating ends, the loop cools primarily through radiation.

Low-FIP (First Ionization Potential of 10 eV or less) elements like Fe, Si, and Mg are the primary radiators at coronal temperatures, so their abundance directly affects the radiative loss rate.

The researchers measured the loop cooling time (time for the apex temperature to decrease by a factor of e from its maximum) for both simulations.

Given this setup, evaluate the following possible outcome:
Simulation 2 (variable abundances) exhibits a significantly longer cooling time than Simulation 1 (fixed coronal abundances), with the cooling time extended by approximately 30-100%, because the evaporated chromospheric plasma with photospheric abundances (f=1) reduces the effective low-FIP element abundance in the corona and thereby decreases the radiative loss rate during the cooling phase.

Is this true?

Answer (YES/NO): NO